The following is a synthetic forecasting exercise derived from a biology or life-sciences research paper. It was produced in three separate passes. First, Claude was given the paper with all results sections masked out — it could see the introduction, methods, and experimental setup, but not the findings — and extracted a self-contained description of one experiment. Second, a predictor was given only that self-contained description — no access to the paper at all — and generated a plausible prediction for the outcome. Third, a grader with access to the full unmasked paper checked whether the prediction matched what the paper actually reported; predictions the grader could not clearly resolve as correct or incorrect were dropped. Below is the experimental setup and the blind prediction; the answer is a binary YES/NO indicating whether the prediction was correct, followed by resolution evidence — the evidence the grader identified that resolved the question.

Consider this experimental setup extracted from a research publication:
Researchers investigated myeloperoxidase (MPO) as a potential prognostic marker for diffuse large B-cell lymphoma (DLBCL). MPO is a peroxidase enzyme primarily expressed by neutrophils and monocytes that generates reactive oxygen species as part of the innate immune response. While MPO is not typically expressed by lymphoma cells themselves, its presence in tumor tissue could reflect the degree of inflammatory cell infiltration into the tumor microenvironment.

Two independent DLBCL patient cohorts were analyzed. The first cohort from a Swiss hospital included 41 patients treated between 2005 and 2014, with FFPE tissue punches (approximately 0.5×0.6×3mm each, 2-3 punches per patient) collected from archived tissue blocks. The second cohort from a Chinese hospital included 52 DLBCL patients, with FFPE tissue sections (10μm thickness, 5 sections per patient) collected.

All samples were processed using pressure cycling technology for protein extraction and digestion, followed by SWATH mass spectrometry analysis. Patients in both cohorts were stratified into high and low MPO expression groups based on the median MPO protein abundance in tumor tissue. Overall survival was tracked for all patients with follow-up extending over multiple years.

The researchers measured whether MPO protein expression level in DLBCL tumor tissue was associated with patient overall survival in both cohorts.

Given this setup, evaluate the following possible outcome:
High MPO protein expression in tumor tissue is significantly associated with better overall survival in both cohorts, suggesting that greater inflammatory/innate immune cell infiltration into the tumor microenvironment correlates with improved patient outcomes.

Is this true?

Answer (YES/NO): NO